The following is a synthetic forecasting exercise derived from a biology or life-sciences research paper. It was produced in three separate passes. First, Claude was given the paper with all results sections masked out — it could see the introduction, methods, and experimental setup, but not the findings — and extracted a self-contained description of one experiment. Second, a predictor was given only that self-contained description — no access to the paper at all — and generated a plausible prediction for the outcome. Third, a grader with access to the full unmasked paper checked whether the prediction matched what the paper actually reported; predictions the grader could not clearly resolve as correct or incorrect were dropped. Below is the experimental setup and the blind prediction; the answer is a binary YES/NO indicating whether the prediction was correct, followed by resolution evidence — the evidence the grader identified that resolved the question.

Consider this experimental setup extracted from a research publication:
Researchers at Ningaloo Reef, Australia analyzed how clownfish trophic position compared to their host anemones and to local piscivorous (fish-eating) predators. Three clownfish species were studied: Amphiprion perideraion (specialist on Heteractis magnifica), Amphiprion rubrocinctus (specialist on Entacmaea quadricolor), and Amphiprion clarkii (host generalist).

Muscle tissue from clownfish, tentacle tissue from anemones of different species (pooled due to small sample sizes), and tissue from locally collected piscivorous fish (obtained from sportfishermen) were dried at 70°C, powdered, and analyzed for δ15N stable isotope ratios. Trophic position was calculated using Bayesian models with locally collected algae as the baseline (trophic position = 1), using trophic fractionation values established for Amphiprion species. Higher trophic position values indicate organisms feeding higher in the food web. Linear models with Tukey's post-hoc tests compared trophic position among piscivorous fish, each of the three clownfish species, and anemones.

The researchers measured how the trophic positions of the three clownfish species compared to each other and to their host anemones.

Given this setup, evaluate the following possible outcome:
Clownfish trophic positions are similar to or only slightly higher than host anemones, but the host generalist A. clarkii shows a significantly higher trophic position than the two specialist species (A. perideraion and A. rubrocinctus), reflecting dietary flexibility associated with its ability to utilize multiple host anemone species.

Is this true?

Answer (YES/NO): NO